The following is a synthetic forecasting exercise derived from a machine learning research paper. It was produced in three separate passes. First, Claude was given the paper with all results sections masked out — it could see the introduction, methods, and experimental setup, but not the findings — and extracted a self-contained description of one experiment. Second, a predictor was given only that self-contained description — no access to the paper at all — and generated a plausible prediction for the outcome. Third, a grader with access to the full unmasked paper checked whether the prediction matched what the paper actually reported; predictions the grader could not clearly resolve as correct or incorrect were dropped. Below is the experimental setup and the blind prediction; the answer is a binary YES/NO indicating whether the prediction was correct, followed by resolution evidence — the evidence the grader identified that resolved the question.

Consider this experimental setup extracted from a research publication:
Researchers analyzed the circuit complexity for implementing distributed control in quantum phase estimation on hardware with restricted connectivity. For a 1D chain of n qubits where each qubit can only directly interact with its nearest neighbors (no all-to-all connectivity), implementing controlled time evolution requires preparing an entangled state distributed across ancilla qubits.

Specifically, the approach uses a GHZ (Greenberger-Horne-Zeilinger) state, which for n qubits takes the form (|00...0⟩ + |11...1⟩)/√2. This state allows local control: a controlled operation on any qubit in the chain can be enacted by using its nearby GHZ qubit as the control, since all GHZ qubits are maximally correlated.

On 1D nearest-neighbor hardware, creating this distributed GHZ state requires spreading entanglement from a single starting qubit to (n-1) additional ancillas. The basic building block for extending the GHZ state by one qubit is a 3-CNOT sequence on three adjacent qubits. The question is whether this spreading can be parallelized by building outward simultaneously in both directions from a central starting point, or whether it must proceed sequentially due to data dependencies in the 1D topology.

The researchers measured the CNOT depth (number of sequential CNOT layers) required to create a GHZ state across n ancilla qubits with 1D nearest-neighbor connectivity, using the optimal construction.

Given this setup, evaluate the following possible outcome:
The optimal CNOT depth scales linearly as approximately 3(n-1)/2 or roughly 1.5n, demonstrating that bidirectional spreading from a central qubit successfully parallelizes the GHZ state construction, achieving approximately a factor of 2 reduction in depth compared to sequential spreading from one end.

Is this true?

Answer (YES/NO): YES